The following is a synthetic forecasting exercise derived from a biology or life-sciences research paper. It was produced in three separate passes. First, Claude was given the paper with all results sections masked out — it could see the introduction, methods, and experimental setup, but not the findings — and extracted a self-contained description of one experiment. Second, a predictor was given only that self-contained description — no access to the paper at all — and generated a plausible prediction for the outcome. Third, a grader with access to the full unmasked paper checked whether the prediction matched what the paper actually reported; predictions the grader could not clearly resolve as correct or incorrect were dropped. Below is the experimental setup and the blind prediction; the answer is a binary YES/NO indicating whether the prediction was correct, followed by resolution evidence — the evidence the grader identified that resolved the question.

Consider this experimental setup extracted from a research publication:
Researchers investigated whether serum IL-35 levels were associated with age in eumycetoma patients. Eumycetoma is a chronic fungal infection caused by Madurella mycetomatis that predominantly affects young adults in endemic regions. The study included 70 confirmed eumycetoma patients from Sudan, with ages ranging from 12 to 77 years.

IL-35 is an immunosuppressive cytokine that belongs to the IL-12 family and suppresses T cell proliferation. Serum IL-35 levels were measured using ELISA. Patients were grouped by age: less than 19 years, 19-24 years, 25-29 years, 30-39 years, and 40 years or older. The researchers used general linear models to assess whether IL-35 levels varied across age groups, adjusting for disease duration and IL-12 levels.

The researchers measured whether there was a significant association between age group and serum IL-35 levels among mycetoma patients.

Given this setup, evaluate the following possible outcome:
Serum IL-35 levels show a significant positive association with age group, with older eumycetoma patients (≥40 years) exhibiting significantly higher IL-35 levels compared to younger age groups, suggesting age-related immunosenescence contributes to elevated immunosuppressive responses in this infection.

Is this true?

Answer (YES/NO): NO